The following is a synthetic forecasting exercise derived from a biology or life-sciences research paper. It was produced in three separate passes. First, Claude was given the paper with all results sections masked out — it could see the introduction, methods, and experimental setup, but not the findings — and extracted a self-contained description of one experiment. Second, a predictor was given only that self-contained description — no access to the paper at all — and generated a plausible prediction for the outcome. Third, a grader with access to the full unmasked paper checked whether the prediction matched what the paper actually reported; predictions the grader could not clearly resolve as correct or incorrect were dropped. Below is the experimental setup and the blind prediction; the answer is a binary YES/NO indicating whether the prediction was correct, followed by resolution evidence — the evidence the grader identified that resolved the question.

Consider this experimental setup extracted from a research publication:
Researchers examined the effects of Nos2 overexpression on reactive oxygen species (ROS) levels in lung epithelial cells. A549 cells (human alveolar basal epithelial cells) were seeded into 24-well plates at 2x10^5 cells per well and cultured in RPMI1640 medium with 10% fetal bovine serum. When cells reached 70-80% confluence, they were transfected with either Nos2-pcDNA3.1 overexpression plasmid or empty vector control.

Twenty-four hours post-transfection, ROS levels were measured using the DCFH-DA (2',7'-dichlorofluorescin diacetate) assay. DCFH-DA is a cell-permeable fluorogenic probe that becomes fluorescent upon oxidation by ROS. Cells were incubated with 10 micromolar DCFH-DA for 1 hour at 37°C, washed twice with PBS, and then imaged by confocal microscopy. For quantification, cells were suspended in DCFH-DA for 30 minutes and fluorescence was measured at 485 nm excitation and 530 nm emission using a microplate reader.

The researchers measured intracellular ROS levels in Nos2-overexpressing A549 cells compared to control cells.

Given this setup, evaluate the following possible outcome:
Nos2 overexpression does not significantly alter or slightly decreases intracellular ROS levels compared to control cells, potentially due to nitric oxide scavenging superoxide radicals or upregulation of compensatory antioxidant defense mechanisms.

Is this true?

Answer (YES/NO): NO